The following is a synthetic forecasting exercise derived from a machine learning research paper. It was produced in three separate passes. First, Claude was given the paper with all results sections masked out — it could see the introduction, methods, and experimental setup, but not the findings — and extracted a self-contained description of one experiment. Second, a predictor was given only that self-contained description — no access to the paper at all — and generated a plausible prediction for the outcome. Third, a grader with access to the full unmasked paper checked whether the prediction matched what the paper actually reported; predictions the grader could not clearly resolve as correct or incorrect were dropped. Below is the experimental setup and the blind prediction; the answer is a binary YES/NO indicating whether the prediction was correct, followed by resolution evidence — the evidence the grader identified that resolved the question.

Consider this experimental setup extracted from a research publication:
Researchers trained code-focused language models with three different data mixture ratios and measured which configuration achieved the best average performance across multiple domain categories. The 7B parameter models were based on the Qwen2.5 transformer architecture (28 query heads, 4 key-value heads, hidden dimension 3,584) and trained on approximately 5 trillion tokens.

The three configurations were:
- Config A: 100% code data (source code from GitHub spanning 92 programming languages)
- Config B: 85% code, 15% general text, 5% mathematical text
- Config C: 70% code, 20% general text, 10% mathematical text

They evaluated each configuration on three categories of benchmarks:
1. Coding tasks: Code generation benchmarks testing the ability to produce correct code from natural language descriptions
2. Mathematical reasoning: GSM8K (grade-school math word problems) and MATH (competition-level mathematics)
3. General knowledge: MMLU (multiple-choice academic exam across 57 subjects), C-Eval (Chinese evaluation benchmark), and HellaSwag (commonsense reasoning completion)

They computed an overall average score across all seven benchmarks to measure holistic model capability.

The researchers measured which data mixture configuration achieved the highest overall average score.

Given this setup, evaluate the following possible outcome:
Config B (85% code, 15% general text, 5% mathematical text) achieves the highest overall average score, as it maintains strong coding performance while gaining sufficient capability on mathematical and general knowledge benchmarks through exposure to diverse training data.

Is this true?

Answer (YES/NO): NO